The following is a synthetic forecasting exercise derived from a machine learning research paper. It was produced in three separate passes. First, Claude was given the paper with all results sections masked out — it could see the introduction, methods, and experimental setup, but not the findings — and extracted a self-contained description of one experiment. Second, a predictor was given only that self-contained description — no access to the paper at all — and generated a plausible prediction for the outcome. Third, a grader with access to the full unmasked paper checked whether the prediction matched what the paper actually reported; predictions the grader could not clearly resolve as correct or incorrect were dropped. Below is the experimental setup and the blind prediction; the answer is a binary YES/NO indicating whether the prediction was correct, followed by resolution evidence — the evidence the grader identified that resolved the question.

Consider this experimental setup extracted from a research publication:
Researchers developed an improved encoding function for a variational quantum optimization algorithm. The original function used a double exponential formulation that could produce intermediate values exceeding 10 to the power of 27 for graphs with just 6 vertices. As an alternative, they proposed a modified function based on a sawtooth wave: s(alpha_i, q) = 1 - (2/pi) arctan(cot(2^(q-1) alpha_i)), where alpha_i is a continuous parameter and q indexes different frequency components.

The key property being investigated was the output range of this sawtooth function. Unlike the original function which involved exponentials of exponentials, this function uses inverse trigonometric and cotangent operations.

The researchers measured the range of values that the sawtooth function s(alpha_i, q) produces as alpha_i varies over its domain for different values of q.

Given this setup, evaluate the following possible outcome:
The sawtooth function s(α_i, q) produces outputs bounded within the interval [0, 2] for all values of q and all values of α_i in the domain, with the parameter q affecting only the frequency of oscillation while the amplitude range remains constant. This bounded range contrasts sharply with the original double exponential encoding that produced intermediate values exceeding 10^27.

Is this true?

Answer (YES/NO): YES